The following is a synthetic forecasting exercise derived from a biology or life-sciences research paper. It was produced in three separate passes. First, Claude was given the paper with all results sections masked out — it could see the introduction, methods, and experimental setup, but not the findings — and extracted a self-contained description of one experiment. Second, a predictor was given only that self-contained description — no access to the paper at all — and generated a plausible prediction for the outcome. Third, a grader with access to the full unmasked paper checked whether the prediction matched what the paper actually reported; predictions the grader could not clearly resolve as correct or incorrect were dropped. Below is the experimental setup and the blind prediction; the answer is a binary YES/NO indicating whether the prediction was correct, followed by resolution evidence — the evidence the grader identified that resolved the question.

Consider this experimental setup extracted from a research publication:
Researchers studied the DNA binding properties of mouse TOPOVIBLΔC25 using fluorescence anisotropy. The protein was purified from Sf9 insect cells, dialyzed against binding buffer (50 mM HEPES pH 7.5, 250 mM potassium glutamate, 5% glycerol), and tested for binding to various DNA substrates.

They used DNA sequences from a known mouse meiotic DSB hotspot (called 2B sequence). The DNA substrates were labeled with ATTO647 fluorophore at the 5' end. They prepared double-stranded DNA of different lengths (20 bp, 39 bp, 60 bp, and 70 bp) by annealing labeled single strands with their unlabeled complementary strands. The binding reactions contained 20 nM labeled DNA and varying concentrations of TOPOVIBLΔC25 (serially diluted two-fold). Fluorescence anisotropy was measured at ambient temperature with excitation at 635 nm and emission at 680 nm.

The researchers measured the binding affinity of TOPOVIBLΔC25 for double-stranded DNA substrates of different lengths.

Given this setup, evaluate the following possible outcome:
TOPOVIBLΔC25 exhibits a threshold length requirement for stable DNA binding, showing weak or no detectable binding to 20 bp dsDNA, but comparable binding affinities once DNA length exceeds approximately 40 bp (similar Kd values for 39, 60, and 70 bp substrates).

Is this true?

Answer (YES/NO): NO